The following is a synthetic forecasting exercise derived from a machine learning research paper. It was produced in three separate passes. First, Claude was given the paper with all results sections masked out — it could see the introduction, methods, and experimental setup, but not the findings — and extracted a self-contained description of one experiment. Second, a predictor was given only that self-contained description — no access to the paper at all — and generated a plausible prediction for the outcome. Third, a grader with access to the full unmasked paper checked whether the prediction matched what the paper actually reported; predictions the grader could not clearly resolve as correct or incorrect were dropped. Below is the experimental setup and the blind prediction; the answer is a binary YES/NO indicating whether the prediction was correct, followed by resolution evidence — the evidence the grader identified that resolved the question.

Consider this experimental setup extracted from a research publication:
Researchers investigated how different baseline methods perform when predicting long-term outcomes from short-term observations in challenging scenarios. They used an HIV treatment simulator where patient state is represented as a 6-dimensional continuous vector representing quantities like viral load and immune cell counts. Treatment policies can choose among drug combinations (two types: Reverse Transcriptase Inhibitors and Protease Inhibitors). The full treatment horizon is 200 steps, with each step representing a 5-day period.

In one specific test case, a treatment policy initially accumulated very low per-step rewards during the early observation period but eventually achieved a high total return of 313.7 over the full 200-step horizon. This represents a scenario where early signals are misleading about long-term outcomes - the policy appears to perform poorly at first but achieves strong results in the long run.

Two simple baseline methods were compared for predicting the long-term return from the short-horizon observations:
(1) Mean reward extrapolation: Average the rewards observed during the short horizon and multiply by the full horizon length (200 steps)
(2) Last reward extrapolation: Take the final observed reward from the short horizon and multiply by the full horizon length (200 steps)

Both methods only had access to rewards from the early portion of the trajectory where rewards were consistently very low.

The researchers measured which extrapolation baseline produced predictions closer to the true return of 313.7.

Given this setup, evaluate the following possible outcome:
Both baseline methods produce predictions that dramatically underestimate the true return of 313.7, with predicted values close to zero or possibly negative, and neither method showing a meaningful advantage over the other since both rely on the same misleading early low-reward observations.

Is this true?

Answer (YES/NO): NO